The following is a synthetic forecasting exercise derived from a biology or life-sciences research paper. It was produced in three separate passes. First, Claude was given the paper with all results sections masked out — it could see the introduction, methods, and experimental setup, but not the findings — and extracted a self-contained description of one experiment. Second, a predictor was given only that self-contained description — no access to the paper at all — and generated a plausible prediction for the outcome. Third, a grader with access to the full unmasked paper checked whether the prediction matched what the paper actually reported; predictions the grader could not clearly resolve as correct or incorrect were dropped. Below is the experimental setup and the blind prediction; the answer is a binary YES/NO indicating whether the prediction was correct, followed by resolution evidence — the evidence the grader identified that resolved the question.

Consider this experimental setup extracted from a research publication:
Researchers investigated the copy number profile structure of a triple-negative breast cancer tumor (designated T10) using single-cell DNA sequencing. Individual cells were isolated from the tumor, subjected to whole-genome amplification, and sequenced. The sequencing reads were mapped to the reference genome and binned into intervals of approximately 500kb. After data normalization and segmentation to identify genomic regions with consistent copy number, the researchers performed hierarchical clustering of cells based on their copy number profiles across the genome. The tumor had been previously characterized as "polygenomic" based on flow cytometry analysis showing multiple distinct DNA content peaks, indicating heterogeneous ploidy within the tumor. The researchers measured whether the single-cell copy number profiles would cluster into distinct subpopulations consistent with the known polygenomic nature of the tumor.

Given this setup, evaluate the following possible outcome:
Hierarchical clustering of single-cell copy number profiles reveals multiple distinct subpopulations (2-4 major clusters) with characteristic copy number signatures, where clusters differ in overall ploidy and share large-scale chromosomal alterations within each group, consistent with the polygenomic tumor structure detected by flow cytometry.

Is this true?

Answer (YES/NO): YES